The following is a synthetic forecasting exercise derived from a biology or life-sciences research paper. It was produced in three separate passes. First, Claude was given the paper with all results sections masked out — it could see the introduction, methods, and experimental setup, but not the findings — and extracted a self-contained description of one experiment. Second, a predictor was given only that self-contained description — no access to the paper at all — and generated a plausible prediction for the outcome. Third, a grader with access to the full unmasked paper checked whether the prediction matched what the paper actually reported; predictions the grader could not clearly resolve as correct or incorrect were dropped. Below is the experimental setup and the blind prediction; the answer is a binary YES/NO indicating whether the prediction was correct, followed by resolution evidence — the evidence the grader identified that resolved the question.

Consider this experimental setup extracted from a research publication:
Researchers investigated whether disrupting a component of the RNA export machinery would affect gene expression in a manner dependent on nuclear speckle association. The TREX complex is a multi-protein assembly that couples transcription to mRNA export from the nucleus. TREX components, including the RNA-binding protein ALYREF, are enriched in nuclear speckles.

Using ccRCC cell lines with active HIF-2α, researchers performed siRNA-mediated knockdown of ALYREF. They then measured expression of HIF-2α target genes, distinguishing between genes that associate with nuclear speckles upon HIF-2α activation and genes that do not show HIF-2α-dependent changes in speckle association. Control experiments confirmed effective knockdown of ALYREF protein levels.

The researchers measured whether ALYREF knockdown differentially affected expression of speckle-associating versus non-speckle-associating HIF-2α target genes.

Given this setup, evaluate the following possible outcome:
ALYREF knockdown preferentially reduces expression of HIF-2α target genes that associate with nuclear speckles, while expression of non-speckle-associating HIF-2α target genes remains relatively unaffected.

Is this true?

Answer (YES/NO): NO